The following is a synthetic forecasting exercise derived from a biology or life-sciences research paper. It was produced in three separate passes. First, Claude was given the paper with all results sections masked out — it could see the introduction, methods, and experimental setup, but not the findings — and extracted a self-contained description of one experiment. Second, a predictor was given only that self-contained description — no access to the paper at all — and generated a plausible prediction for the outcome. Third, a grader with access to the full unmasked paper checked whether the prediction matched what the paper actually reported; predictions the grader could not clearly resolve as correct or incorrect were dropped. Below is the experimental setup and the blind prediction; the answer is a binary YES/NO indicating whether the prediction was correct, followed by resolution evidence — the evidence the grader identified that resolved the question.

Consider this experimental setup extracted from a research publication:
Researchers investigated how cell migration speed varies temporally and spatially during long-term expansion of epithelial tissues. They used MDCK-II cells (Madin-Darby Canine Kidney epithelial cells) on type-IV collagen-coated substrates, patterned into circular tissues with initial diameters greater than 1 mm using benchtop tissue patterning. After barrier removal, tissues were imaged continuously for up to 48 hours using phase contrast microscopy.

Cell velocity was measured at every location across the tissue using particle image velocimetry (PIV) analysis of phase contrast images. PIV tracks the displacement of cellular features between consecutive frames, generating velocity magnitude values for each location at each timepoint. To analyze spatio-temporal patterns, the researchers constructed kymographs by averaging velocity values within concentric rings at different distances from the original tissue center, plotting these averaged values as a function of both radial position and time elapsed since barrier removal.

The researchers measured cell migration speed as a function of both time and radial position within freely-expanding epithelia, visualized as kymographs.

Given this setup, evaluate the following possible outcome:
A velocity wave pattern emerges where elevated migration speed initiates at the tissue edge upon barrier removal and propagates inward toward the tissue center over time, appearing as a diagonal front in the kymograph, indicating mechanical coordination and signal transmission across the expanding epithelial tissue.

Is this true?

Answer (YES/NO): YES